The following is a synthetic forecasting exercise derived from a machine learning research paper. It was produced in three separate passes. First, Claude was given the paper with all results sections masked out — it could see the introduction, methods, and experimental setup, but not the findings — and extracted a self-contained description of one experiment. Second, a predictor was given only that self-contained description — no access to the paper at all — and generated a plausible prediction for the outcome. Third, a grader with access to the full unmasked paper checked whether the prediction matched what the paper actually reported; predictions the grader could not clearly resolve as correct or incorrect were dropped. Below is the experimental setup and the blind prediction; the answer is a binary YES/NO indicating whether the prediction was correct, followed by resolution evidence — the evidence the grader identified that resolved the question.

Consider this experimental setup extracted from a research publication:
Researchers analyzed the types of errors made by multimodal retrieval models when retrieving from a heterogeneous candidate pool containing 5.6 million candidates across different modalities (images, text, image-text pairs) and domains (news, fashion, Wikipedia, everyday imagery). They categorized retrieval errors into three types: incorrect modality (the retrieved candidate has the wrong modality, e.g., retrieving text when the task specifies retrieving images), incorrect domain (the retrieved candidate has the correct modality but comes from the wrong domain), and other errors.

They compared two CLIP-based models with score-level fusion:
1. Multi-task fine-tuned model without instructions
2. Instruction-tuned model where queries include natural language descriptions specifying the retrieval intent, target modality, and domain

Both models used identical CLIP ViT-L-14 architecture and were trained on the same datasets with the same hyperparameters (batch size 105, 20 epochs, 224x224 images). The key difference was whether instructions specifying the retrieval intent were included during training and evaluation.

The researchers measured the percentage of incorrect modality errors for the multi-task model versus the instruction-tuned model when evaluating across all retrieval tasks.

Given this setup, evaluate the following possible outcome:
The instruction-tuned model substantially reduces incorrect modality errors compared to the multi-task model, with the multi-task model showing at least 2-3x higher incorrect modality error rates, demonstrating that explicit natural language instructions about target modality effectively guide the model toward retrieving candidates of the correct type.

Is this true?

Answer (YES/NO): YES